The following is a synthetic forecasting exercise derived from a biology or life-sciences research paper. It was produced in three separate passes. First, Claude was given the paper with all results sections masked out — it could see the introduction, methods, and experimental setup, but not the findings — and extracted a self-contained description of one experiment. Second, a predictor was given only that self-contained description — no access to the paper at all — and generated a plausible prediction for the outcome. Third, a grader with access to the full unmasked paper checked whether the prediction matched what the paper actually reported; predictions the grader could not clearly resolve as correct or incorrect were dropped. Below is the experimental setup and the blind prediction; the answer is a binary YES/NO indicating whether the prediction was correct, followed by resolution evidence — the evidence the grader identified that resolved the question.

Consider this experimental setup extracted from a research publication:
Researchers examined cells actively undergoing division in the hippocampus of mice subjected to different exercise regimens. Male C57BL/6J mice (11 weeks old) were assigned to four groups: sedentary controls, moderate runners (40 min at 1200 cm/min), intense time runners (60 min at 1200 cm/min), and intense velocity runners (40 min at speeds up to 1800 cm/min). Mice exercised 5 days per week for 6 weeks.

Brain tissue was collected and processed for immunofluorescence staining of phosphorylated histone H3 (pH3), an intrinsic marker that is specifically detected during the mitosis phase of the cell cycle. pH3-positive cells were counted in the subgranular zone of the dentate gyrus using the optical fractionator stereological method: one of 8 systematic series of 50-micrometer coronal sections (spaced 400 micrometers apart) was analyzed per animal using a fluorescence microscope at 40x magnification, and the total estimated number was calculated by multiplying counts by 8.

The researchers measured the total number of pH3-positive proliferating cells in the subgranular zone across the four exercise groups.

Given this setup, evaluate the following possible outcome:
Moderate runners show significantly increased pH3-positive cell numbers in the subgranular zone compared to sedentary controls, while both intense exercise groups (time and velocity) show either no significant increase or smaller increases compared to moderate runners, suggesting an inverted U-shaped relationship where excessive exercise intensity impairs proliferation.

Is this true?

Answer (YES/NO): NO